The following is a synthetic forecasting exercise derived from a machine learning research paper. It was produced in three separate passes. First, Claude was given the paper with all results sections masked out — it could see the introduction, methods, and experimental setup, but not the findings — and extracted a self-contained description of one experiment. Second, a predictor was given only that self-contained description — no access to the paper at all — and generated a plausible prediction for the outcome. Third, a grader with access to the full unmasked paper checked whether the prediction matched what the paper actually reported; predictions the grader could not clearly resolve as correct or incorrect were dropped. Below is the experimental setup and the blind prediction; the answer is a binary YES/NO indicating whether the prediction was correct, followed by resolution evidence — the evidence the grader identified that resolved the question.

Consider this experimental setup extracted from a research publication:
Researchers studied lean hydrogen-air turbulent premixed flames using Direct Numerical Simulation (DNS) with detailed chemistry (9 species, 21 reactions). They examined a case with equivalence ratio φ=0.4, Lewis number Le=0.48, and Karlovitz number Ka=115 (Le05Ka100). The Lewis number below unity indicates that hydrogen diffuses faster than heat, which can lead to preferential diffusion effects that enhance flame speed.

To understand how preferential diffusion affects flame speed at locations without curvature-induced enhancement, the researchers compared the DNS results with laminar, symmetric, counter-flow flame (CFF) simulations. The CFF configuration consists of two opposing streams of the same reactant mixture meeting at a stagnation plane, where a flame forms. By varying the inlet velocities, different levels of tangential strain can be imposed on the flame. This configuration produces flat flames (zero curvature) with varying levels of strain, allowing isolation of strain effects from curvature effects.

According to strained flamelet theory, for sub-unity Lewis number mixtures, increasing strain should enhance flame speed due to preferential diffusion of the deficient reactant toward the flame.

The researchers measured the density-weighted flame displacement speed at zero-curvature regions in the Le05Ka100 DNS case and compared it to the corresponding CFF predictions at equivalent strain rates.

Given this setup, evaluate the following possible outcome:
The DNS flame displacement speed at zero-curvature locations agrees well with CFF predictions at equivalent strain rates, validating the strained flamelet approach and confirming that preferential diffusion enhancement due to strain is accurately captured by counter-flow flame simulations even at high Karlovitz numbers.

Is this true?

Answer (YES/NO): NO